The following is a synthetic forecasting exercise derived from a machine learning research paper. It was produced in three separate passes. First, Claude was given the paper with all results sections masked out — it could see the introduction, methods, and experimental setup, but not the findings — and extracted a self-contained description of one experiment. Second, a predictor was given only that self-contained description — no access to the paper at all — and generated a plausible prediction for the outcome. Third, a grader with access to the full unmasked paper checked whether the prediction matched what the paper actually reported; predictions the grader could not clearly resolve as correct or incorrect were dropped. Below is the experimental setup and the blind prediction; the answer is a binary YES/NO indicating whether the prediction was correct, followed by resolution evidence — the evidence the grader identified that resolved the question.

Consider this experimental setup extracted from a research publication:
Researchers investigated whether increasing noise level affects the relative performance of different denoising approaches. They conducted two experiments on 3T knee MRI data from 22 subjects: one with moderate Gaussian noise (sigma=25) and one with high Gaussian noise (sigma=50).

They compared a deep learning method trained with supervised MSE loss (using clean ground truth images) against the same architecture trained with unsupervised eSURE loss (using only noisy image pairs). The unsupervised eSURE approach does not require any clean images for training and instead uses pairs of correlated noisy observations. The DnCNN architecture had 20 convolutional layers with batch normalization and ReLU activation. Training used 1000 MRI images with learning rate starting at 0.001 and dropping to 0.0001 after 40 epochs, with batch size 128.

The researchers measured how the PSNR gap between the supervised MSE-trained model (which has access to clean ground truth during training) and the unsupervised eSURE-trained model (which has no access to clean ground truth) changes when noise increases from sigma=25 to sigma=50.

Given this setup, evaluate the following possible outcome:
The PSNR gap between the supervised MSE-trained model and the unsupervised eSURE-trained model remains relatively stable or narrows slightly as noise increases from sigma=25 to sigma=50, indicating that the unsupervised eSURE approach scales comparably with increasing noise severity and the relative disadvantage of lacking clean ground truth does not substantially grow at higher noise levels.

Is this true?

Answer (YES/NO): NO